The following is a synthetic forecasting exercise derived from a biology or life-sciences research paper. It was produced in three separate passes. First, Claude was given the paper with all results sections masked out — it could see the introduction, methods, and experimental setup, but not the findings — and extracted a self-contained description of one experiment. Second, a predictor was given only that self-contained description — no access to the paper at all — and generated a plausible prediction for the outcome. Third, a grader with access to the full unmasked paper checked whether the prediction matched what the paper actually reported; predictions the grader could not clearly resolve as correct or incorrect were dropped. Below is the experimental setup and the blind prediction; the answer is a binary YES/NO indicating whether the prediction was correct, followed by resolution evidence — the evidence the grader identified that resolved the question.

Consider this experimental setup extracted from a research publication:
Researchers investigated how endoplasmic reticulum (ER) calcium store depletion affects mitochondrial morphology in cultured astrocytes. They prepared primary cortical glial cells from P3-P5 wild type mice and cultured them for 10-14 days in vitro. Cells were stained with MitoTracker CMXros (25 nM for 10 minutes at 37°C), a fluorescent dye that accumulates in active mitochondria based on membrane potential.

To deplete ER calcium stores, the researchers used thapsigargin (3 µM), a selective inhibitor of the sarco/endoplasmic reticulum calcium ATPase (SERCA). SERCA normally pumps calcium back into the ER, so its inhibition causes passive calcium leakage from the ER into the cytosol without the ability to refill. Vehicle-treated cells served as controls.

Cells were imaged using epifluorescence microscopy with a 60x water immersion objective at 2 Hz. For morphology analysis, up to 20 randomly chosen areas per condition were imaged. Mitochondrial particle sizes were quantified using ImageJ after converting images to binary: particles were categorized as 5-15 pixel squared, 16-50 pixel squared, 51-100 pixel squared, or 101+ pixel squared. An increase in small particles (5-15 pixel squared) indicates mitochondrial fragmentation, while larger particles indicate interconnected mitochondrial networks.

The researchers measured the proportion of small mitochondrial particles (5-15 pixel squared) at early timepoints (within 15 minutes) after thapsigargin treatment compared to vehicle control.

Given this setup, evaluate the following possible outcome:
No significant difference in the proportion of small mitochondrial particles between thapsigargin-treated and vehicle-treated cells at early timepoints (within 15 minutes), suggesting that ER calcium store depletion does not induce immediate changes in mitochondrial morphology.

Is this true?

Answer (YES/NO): NO